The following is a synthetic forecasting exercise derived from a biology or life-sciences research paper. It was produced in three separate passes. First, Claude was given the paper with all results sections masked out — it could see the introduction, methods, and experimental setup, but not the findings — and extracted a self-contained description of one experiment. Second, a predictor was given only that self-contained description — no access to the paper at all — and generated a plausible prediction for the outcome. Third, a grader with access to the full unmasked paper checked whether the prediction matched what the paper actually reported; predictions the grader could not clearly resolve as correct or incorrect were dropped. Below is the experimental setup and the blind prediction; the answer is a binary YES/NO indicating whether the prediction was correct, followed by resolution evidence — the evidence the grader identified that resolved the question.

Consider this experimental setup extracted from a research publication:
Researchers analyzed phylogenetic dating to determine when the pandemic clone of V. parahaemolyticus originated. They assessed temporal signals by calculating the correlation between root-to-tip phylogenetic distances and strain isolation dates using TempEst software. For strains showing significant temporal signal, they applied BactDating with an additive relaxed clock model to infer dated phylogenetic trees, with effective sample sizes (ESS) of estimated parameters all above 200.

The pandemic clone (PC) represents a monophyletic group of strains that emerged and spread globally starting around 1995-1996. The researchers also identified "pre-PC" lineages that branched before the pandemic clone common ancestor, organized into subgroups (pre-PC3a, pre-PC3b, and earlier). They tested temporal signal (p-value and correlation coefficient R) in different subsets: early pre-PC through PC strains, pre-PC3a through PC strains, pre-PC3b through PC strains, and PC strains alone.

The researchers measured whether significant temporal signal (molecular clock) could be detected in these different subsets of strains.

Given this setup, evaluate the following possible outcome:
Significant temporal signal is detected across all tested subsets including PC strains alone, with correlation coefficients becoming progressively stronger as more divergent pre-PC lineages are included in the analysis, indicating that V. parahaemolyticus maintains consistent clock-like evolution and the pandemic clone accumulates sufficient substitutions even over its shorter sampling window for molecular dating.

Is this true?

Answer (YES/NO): NO